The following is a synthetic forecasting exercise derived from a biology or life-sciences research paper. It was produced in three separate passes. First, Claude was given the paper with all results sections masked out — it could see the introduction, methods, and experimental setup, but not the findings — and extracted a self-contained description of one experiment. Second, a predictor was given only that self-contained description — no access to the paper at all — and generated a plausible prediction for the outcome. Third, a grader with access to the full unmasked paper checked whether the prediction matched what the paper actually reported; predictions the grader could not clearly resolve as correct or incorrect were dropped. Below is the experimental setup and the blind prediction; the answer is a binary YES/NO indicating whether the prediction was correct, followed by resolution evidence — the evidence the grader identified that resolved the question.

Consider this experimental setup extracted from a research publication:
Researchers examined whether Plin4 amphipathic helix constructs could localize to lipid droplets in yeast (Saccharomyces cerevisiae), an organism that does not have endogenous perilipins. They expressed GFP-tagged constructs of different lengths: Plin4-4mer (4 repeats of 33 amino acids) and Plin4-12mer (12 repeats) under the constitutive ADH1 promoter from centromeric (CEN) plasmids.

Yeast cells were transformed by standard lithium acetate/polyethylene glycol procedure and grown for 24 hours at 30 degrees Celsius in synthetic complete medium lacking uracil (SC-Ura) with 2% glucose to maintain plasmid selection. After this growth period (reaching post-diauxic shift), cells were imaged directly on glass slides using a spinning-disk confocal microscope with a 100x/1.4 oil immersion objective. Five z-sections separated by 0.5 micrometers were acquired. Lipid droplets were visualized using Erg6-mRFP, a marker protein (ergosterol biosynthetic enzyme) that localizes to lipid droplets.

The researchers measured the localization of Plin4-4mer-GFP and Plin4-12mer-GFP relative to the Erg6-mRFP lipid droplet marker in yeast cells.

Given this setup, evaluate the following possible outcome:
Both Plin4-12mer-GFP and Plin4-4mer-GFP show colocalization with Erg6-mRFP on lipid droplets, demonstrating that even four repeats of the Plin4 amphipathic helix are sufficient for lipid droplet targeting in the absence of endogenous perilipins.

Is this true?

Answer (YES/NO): NO